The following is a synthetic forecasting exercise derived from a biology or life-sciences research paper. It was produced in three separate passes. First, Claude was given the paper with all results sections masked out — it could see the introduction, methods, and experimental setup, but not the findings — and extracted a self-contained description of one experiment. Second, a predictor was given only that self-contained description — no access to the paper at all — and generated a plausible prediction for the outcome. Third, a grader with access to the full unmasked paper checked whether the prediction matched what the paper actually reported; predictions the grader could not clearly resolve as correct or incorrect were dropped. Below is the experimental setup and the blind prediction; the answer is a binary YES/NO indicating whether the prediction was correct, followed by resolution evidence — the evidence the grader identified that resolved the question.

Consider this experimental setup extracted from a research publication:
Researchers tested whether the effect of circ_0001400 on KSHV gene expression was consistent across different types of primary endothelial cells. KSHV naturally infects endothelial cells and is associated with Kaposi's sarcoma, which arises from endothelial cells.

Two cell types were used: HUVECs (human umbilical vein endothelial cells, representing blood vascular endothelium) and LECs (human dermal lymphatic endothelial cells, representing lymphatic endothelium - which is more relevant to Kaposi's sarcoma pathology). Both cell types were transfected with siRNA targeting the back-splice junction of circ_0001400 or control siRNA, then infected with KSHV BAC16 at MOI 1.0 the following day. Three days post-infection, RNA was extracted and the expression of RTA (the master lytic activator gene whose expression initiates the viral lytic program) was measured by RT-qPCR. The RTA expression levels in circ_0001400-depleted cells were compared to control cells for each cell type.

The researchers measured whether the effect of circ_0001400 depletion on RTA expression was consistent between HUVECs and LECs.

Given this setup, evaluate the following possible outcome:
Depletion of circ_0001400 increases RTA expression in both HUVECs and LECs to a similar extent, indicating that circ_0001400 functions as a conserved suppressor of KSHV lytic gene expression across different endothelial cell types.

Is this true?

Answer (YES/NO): YES